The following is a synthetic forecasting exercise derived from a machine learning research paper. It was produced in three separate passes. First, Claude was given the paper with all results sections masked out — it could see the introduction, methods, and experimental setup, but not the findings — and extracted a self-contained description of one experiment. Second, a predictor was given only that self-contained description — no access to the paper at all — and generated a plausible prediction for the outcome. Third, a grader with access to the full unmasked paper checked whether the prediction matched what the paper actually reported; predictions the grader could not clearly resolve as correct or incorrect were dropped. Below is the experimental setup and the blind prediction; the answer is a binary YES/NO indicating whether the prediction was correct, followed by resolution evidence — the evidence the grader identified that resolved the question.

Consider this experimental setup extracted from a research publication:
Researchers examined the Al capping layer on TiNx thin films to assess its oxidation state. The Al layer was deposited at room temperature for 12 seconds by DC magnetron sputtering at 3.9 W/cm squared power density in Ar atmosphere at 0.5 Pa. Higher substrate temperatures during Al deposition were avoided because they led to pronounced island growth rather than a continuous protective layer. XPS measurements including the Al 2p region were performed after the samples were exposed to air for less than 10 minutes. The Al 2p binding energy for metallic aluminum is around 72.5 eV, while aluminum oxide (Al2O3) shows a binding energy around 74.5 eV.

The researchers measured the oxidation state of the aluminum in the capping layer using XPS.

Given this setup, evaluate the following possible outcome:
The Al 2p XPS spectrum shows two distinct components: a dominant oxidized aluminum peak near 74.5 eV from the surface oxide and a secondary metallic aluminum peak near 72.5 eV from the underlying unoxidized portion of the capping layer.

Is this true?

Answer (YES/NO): NO